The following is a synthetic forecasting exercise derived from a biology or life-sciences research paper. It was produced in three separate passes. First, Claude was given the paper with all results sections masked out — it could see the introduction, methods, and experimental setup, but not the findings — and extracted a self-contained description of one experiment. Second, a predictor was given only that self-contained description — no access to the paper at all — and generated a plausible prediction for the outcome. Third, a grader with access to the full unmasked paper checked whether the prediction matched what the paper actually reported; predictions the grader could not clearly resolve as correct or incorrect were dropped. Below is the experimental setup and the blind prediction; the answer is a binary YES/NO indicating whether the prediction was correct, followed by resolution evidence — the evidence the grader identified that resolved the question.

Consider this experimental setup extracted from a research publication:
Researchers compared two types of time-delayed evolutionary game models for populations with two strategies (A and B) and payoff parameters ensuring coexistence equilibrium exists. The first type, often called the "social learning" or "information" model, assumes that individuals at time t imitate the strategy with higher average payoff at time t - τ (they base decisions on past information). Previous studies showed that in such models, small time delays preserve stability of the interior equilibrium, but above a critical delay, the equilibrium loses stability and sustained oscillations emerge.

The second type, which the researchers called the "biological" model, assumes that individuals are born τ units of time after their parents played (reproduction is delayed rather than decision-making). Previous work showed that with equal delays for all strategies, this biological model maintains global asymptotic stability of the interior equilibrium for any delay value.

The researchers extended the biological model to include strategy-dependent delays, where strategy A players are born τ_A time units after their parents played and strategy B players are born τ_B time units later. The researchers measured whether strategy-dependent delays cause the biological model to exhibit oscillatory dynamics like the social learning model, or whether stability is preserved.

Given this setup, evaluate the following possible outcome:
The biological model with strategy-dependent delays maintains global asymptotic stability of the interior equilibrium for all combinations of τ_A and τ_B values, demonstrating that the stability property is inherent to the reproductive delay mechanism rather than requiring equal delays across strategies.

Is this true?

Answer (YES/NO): NO